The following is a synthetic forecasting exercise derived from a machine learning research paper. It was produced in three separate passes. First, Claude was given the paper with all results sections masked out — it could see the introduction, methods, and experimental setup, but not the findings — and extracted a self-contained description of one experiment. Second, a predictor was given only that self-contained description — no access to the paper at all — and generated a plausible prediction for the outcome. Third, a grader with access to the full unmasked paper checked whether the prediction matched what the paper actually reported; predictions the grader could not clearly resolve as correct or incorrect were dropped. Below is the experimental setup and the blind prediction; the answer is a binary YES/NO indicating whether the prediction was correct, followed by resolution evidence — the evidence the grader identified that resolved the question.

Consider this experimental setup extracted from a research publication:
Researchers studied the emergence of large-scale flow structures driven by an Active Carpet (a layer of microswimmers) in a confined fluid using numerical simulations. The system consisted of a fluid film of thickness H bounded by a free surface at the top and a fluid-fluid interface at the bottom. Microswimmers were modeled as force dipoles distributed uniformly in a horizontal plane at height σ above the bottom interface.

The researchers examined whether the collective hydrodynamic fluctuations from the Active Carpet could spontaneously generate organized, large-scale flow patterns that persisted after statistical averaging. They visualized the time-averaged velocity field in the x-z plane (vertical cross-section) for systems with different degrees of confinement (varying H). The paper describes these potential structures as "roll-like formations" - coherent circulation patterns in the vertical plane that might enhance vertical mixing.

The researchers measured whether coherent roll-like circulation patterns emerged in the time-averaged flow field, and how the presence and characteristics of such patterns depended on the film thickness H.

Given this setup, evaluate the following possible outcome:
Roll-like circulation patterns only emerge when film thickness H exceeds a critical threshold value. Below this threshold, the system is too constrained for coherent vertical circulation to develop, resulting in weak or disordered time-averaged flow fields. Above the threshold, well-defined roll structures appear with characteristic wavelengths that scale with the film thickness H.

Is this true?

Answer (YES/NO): NO